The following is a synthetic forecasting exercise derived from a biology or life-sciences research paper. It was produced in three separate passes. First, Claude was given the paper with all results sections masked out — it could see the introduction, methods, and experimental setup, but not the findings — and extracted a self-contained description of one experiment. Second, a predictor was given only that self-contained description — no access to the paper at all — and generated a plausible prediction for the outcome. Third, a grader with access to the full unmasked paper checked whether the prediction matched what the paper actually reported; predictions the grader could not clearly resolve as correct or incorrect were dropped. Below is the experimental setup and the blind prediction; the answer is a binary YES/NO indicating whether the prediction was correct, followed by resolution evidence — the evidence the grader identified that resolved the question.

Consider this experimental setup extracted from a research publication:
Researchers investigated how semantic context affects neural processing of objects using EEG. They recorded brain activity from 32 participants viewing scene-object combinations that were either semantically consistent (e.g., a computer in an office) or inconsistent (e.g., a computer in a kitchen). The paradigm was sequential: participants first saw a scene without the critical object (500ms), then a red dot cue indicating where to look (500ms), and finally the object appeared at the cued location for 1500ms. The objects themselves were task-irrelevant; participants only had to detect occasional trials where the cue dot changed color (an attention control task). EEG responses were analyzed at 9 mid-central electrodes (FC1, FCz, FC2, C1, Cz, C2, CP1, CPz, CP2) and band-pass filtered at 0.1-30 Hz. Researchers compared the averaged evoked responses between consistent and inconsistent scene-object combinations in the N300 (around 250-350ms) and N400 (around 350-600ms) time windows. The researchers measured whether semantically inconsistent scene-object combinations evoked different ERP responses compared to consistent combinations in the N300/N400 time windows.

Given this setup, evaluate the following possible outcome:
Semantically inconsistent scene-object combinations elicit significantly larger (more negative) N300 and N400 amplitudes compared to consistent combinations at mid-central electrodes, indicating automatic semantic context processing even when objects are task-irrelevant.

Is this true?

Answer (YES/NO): YES